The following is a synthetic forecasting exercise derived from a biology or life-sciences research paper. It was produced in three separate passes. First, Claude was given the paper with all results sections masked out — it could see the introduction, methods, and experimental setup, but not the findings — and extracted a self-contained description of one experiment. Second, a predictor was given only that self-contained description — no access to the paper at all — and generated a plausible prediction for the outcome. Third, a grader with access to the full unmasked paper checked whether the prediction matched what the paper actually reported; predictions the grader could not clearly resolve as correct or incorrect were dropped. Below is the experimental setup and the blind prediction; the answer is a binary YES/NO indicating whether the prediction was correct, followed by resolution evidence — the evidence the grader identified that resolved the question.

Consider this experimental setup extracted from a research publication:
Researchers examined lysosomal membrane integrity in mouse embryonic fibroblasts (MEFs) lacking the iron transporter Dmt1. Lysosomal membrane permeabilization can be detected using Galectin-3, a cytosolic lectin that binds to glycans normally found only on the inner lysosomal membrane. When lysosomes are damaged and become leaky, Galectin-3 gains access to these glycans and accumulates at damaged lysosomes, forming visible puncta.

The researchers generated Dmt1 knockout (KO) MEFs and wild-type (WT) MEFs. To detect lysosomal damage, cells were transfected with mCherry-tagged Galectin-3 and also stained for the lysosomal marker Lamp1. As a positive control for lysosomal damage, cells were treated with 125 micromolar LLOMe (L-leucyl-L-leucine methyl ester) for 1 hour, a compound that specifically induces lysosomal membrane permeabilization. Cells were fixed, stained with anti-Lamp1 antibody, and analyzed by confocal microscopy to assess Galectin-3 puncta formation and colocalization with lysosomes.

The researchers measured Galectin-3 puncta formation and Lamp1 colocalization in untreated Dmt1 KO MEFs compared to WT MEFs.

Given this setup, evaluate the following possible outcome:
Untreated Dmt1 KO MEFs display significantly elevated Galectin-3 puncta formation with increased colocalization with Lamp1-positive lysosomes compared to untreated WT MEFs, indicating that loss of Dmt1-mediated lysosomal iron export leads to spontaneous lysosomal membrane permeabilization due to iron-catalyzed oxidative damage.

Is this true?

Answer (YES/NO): YES